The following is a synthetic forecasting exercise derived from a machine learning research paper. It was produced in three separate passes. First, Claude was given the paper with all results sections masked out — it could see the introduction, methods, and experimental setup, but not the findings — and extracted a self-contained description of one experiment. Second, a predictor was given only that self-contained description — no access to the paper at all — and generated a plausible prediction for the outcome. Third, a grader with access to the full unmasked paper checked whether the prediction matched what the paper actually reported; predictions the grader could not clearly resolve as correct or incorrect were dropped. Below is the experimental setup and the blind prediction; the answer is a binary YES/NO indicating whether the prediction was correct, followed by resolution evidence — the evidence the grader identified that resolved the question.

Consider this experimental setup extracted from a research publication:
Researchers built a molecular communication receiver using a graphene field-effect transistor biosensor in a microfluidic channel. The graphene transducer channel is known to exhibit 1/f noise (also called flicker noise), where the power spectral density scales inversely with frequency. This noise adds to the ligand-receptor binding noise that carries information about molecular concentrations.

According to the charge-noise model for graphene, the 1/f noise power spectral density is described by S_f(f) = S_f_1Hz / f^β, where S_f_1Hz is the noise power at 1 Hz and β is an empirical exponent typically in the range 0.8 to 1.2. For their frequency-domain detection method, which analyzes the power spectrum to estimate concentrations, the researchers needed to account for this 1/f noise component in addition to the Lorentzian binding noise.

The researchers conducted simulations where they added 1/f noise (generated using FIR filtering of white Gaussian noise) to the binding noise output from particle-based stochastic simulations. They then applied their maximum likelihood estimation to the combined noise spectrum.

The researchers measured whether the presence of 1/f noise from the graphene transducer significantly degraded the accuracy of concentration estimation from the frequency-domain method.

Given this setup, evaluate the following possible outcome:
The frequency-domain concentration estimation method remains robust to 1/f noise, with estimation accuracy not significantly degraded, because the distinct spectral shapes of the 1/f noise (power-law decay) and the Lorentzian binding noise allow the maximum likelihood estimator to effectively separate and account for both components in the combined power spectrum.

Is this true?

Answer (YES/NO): NO